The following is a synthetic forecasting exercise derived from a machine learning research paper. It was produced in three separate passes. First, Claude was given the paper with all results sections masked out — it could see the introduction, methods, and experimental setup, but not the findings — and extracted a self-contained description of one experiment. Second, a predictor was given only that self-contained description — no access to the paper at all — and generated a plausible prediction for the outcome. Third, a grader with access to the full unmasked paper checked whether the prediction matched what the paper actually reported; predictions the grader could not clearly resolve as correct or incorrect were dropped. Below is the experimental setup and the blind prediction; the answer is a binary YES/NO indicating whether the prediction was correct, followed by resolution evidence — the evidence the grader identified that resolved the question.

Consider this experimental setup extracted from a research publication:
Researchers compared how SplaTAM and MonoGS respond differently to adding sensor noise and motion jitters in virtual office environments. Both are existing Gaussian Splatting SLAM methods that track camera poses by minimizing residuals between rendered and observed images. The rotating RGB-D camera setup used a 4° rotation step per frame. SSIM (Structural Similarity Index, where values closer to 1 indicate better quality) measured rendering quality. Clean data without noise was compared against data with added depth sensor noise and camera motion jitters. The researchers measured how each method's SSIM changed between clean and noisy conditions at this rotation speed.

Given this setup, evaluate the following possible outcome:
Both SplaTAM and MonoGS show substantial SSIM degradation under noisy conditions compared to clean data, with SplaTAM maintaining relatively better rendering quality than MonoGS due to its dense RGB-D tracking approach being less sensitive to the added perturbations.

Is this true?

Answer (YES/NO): NO